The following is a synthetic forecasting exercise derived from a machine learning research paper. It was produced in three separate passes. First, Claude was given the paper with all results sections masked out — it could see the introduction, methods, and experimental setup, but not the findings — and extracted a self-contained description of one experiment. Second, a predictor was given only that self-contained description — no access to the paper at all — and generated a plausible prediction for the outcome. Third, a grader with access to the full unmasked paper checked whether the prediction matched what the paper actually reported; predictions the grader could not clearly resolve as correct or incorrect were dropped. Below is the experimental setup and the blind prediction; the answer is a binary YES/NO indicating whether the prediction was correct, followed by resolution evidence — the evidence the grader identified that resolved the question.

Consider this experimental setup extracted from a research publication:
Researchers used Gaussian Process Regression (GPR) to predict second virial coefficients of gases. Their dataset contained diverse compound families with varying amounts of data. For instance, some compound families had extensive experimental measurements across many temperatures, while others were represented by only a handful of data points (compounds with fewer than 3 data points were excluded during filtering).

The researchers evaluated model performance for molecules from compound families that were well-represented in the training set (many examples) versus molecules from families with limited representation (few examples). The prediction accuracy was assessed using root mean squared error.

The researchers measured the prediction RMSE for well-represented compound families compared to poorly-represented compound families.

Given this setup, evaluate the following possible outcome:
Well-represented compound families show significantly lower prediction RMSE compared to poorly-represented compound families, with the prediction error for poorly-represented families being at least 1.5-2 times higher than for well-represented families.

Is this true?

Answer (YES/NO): YES